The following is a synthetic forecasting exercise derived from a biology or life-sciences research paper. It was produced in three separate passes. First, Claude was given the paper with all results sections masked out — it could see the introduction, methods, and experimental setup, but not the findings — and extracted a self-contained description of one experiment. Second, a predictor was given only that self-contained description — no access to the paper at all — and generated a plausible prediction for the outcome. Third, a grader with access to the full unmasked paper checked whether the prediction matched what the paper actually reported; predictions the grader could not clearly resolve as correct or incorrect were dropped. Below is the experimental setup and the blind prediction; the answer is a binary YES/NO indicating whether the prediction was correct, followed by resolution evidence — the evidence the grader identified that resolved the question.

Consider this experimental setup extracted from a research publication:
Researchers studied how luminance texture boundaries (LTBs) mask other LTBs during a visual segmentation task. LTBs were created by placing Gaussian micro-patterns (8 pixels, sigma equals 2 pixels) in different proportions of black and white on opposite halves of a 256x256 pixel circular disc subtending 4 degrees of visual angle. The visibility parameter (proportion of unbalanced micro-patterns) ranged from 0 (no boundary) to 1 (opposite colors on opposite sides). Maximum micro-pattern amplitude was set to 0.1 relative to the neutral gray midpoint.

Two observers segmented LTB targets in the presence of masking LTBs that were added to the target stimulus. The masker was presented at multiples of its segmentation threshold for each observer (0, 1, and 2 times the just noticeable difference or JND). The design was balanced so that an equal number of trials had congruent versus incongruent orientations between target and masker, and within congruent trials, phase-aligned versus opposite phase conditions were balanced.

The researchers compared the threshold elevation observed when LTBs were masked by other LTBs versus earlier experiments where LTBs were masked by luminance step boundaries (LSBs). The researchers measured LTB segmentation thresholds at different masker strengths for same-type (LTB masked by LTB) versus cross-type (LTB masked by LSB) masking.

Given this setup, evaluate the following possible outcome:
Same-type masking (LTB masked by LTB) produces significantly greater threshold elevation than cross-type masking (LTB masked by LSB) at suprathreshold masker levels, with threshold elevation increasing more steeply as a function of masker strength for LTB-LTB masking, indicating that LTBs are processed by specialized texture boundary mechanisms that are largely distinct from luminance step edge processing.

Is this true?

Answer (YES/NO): YES